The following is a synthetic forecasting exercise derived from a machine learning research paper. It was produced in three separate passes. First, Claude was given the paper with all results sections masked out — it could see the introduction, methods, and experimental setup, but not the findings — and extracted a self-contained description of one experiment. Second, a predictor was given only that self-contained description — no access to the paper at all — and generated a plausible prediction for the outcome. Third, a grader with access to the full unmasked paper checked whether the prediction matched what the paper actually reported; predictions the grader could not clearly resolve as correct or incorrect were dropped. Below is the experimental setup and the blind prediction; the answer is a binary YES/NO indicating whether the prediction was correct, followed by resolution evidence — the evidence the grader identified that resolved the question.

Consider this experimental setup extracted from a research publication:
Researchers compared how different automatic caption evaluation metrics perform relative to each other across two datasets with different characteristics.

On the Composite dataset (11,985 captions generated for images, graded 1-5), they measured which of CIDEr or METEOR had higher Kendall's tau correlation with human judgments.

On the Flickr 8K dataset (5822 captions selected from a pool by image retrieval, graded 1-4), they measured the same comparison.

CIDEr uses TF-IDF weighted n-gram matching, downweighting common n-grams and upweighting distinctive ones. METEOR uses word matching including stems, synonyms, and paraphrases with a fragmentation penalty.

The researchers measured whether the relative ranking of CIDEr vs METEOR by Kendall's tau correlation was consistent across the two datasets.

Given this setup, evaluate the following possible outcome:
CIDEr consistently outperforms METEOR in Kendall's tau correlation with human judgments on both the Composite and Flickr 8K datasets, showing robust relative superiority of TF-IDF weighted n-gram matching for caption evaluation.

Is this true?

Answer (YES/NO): NO